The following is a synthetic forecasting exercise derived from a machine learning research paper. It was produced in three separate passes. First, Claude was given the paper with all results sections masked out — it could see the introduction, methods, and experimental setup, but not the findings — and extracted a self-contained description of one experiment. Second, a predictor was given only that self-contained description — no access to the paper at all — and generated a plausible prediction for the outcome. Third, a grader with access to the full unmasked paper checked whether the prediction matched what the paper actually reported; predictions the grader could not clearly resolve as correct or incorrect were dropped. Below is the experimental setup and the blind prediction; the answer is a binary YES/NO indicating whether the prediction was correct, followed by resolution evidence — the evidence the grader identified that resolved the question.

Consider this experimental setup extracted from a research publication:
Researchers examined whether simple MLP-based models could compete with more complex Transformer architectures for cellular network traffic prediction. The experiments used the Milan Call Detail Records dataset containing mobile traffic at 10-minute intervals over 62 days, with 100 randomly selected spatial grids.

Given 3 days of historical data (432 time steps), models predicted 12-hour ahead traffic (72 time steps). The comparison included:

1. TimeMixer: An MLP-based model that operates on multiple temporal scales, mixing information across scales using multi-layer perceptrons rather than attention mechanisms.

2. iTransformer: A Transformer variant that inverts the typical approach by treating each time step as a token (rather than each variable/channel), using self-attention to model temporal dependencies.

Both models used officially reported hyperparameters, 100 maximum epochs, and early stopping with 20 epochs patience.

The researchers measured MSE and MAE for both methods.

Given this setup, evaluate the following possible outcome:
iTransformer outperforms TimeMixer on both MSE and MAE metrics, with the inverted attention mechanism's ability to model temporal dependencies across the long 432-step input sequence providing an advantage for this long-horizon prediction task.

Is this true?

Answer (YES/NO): NO